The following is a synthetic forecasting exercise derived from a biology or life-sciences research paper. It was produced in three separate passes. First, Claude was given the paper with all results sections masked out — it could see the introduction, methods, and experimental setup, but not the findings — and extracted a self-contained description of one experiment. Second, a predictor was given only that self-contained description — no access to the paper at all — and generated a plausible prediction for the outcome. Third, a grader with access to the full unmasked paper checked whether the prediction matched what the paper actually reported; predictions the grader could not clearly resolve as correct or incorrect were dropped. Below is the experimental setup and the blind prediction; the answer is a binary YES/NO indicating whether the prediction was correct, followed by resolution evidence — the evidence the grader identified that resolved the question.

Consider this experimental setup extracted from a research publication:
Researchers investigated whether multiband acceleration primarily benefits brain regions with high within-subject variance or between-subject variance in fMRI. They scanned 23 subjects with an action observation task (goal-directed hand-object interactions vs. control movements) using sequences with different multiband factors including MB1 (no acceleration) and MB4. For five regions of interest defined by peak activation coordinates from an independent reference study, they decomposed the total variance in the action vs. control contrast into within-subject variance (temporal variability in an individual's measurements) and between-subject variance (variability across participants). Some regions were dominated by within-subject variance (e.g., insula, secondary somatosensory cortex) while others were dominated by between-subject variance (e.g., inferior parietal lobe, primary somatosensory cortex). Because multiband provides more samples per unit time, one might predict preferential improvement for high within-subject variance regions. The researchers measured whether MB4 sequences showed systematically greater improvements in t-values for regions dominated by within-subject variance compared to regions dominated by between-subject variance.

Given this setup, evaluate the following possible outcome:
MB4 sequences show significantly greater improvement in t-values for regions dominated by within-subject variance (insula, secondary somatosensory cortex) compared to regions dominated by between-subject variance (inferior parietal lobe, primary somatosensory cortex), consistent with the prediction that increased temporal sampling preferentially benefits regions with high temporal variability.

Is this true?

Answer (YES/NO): NO